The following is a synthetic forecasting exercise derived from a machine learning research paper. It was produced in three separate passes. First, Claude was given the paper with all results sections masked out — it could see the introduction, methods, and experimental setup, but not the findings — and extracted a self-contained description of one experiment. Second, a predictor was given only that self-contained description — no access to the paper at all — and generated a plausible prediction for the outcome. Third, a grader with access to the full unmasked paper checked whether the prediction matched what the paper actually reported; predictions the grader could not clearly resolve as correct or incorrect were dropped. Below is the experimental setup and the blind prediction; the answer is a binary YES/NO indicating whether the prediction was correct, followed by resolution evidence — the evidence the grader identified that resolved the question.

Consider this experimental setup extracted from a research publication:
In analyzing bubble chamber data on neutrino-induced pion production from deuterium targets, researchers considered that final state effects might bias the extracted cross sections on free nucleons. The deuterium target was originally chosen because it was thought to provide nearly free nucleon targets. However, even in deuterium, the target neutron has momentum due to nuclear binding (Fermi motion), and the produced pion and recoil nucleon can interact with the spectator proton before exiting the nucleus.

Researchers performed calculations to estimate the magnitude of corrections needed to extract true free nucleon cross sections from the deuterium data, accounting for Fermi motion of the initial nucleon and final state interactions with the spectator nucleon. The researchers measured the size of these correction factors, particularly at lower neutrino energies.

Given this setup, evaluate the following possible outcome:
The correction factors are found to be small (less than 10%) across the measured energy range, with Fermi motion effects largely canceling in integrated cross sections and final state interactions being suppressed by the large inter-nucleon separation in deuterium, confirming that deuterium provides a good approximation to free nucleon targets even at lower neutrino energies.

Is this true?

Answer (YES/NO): NO